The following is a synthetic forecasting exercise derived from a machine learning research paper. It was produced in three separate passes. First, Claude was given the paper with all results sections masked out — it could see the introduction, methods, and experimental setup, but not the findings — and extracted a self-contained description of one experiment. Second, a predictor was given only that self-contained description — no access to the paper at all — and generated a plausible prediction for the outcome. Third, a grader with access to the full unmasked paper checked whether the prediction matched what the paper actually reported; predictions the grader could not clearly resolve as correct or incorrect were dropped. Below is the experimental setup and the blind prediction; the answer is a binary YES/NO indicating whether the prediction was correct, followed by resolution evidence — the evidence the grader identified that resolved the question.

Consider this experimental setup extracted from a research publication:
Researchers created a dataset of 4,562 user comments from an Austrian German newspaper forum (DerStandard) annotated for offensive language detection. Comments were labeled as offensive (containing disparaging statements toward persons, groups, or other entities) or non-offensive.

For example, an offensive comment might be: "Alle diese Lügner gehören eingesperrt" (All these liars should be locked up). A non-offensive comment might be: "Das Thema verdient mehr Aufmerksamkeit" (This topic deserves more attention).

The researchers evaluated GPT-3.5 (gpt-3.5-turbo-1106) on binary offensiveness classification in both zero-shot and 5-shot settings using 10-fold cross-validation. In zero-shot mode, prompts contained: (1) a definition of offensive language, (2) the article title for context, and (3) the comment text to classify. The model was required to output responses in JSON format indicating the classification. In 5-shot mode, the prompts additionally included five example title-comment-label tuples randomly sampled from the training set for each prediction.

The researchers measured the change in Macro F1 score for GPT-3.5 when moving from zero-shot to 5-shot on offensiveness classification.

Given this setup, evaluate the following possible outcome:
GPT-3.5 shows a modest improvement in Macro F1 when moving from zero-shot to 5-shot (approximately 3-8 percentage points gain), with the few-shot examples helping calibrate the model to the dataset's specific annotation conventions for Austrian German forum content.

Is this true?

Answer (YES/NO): YES